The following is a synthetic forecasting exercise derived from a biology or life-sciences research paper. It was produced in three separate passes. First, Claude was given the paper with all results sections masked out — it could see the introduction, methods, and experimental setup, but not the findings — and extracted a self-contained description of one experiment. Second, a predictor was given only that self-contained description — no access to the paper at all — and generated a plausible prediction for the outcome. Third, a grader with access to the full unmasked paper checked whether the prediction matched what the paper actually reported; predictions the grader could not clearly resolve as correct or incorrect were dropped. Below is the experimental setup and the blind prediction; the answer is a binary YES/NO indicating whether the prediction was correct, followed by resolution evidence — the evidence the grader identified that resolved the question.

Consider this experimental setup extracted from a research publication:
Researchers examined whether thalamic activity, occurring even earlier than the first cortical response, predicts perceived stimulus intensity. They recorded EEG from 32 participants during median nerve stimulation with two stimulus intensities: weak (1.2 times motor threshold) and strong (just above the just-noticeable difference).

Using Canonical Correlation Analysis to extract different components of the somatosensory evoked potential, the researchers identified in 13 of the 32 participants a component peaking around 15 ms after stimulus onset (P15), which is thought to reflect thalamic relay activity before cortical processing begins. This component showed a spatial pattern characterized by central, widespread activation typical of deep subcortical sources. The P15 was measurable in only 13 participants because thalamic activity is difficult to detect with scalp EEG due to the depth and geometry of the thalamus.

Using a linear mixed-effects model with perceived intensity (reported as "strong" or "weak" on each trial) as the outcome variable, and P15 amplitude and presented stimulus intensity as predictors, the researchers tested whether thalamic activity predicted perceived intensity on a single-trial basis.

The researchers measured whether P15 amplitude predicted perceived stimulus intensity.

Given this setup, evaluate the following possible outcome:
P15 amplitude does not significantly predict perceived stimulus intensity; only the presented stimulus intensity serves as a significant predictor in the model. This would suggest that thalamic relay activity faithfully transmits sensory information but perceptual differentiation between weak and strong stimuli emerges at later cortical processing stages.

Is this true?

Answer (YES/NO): YES